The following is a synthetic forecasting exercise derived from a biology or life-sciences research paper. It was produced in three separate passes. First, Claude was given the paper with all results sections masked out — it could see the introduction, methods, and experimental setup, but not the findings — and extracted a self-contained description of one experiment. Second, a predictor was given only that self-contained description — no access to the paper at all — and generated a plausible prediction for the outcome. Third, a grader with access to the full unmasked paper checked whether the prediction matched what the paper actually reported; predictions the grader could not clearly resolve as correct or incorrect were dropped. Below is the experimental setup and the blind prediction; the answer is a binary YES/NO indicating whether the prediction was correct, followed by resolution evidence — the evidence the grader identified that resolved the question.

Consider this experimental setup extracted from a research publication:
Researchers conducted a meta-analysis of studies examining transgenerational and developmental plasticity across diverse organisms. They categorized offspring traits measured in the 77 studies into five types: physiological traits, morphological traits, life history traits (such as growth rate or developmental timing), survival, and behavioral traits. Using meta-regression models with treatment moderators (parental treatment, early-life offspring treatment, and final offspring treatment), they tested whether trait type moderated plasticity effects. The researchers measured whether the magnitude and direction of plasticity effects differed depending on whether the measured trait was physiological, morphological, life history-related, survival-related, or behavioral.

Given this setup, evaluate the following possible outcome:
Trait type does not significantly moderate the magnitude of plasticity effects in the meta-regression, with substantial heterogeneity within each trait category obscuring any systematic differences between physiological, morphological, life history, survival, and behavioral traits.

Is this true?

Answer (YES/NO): NO